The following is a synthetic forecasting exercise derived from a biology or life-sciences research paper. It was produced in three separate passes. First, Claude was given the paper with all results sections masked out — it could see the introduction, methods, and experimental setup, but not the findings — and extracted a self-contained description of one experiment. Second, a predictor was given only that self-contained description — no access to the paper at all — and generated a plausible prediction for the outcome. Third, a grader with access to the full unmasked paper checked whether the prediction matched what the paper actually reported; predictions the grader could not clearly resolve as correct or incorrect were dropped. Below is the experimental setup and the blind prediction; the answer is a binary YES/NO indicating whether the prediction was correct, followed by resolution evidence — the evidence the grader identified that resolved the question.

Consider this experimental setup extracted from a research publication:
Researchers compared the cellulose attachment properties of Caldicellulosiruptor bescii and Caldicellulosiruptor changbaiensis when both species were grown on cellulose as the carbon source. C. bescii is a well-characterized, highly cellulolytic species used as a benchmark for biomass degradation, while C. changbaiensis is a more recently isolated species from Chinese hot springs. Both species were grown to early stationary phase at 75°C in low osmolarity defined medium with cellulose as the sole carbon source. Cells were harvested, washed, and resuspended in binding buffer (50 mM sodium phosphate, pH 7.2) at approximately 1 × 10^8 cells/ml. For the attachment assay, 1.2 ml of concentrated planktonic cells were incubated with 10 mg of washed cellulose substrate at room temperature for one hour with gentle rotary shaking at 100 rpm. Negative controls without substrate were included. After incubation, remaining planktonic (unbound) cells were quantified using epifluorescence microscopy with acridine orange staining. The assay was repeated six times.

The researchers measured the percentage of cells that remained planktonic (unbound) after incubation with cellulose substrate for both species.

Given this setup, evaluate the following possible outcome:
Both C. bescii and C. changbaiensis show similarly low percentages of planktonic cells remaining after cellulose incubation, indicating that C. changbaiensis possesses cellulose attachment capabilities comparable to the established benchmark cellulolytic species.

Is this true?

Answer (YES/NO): NO